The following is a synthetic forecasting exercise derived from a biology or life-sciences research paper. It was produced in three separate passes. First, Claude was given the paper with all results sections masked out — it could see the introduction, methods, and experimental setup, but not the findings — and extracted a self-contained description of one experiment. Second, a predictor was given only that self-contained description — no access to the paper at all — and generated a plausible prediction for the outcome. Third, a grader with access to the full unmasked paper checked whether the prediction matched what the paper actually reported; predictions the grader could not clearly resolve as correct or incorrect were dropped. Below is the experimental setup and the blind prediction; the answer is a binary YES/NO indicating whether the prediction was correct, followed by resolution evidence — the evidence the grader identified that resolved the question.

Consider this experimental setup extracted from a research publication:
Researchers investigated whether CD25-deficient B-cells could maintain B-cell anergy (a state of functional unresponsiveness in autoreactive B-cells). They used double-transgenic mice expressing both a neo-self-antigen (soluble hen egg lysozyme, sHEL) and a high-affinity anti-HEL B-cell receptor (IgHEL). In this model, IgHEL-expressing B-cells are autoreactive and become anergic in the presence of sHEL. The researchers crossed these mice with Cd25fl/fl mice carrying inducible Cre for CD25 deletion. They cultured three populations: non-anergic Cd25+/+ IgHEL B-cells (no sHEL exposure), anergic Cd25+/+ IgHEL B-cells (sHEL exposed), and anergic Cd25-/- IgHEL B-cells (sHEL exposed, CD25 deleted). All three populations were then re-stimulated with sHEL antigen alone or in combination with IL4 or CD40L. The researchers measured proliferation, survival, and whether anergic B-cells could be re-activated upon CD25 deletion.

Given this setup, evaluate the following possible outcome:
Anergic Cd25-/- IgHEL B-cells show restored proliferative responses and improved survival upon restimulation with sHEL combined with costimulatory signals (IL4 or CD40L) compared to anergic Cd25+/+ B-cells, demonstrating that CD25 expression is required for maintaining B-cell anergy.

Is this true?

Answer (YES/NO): YES